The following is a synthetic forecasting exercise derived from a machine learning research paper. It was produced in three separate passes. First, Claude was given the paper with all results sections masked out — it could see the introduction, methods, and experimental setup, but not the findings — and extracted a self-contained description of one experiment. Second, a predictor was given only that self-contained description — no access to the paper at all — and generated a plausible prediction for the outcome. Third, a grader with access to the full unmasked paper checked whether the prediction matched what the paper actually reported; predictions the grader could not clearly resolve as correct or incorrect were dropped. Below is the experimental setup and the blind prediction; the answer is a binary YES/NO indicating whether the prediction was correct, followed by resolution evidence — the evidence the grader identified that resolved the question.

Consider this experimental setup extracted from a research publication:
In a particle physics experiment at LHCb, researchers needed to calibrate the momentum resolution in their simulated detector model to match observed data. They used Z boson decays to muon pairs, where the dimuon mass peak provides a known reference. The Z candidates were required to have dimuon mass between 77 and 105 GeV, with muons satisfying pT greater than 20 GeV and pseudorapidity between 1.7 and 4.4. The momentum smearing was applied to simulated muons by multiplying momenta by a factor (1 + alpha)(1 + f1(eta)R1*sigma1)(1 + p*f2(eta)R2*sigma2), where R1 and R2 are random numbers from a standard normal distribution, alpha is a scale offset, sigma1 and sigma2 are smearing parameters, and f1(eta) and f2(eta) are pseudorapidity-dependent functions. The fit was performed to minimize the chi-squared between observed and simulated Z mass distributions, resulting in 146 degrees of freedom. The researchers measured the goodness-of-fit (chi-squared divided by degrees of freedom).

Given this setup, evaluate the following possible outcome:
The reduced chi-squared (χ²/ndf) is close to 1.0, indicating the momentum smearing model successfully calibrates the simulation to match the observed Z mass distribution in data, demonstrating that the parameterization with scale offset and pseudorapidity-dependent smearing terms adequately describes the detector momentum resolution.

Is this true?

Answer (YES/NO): YES